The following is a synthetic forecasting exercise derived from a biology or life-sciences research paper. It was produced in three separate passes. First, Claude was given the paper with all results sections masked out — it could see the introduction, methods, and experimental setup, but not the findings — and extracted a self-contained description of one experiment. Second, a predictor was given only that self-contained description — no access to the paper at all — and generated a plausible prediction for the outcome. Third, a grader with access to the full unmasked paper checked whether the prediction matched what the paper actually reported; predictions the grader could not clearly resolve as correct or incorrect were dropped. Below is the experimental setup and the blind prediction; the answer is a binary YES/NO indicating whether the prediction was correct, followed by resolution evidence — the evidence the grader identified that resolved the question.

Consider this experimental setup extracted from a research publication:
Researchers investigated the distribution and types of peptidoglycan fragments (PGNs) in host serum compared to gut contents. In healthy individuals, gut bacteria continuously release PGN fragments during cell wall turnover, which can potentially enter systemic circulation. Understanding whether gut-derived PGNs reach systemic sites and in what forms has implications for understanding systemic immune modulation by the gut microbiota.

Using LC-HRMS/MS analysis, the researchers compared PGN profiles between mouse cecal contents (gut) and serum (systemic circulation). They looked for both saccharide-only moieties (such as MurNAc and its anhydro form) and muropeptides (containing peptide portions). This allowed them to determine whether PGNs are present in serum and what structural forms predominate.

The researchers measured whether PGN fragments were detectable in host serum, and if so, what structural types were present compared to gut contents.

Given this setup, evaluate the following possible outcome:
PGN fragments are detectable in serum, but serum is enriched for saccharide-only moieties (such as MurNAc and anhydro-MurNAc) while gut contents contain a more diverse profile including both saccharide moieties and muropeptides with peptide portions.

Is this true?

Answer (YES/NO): YES